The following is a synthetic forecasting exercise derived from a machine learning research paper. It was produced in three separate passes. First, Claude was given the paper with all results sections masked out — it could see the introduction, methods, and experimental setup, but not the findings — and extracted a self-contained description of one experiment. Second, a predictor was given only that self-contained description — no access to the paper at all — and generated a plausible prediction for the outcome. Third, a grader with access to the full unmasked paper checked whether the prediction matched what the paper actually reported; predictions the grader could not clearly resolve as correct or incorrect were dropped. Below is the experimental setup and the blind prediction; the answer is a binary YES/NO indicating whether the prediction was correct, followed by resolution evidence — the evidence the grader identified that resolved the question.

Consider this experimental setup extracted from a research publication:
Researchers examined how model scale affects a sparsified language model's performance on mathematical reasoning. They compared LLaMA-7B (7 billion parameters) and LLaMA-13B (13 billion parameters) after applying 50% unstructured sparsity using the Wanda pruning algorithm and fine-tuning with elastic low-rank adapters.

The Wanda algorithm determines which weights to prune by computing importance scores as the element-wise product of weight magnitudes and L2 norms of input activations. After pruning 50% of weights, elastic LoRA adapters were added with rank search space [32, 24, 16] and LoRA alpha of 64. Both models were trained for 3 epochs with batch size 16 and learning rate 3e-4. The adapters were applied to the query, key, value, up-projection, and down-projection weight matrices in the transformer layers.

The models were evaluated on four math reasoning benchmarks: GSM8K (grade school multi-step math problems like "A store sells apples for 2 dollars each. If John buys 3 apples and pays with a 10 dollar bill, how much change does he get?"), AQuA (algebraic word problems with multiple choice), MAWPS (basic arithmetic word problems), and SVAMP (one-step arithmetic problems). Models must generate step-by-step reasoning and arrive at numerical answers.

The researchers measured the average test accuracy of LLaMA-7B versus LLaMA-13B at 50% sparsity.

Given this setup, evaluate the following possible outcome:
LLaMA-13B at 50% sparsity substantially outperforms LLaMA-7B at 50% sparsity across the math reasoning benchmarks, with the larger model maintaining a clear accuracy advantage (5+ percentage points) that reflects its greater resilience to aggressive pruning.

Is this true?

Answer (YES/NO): YES